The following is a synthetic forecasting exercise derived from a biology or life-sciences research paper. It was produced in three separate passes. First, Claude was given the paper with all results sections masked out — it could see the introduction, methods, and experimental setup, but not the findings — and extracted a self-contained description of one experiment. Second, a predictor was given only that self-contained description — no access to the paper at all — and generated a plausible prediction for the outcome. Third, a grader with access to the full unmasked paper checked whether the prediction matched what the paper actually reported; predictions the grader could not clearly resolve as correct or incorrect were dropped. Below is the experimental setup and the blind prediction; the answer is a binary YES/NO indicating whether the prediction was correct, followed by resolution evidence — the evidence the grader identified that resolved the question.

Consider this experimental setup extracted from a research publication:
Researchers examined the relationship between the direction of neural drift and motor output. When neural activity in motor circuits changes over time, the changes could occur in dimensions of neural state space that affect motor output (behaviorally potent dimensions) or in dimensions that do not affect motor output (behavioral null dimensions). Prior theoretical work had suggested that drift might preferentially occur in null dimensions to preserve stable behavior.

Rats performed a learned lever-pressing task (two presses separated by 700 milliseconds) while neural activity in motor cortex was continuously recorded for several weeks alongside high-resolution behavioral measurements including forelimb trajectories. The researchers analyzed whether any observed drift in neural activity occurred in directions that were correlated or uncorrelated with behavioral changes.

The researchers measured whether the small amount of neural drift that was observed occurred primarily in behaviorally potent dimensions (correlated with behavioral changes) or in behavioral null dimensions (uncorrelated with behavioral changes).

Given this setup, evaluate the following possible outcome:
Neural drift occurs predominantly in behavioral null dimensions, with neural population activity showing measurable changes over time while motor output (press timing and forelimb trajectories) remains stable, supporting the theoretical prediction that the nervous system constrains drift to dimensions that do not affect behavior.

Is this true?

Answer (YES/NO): NO